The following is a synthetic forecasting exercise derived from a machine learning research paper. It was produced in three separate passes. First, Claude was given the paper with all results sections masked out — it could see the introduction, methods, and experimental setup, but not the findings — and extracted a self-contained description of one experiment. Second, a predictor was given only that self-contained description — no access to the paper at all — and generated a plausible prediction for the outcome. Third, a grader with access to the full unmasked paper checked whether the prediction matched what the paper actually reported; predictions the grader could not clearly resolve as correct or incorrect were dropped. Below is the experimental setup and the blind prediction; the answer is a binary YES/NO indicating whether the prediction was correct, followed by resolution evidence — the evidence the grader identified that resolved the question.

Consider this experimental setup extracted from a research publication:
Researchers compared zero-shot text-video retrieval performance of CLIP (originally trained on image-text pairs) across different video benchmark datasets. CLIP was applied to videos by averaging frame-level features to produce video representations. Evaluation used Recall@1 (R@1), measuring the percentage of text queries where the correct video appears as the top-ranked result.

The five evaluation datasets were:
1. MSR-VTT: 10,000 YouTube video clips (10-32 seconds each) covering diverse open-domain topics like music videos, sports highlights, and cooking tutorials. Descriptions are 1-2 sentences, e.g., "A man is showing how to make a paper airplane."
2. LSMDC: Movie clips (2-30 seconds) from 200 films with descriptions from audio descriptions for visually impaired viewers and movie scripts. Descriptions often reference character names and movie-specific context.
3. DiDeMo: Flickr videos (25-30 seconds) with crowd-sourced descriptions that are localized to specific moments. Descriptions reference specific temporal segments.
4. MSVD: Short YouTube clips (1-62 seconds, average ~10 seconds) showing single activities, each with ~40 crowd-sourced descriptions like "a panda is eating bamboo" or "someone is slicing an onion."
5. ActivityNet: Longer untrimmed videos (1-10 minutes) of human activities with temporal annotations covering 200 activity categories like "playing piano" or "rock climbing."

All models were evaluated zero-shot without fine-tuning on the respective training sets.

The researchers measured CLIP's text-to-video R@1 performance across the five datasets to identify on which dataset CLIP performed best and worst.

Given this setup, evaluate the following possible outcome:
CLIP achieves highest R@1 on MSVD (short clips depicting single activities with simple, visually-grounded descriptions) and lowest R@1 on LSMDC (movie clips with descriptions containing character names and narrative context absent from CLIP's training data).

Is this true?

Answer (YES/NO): NO